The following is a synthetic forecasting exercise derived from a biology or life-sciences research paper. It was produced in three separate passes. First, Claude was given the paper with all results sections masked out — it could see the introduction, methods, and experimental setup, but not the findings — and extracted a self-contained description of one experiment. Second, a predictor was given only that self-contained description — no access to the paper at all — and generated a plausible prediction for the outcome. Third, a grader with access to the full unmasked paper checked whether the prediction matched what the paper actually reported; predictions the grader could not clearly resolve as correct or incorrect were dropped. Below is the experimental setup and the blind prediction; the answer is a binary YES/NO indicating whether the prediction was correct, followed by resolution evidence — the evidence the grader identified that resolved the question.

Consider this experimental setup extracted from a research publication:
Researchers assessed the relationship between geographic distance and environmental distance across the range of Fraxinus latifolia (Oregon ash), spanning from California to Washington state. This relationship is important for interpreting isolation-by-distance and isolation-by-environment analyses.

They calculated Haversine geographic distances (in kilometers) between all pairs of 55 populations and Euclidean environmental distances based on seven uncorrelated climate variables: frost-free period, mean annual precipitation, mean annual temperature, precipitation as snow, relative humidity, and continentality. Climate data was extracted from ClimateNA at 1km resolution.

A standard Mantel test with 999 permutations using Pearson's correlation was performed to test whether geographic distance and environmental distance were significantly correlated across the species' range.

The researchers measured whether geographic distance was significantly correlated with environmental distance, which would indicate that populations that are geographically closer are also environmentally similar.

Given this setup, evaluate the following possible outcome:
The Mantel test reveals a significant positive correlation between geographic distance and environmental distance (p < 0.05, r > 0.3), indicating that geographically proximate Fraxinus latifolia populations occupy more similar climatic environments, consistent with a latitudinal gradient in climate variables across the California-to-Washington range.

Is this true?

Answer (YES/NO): NO